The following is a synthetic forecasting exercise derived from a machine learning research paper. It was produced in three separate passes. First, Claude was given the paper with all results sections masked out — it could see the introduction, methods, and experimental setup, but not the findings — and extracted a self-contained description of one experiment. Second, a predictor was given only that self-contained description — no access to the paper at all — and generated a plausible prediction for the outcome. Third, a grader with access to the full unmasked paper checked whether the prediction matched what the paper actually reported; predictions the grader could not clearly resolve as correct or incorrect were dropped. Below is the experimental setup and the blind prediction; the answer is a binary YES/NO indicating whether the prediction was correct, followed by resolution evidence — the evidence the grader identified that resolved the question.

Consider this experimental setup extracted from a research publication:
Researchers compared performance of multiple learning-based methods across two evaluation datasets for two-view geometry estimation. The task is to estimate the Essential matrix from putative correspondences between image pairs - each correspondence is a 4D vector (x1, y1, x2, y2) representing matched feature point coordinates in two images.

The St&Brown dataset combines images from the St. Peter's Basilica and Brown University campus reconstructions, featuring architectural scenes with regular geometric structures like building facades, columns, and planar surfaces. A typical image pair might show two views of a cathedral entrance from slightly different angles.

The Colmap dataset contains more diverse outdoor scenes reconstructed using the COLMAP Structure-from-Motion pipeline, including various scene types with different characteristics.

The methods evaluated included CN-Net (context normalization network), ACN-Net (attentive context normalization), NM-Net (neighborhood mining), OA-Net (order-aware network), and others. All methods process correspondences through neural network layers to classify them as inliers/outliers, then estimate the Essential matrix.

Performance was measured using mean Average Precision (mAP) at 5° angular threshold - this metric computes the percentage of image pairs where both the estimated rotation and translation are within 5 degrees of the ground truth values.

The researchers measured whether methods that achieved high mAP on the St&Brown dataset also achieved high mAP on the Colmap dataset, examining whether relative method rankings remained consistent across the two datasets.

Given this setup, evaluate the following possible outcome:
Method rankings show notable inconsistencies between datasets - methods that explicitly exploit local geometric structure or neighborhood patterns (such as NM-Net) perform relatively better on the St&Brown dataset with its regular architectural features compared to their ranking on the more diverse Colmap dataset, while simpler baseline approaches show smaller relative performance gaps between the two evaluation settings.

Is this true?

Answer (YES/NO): NO